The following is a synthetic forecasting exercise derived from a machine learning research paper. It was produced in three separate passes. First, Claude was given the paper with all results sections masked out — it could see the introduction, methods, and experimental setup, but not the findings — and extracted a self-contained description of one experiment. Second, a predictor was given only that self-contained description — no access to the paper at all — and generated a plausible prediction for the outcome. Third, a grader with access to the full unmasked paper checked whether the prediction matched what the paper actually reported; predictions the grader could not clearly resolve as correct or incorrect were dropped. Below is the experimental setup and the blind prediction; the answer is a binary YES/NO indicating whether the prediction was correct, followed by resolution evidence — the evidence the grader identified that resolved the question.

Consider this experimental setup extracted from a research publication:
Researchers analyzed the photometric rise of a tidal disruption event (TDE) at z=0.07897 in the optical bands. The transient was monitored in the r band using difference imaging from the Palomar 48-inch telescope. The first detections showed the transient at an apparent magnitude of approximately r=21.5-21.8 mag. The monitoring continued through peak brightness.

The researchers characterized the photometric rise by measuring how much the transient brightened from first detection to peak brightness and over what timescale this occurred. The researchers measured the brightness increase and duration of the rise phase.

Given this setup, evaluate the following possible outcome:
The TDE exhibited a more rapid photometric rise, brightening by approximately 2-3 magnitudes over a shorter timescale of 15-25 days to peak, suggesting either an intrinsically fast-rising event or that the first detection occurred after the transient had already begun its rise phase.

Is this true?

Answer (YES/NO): NO